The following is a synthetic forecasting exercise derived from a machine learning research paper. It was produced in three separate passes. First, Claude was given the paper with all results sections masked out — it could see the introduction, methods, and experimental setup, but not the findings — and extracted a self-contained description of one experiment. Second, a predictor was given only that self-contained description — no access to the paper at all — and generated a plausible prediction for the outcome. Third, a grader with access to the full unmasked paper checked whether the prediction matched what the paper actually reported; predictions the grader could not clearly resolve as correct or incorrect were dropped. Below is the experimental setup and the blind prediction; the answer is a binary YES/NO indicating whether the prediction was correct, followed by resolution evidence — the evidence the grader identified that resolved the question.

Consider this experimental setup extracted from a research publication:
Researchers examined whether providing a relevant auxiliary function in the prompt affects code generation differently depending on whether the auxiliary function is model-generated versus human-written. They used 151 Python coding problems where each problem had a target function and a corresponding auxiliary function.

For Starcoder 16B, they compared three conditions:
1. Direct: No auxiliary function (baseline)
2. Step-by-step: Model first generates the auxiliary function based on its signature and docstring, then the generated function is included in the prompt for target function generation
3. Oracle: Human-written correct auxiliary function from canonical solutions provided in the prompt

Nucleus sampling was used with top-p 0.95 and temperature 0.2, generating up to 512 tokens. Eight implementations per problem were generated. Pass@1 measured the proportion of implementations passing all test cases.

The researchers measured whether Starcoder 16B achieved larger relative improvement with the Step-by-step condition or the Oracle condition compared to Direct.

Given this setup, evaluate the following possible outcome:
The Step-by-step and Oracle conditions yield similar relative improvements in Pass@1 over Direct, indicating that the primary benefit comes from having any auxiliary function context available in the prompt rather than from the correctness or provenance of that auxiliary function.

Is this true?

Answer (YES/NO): NO